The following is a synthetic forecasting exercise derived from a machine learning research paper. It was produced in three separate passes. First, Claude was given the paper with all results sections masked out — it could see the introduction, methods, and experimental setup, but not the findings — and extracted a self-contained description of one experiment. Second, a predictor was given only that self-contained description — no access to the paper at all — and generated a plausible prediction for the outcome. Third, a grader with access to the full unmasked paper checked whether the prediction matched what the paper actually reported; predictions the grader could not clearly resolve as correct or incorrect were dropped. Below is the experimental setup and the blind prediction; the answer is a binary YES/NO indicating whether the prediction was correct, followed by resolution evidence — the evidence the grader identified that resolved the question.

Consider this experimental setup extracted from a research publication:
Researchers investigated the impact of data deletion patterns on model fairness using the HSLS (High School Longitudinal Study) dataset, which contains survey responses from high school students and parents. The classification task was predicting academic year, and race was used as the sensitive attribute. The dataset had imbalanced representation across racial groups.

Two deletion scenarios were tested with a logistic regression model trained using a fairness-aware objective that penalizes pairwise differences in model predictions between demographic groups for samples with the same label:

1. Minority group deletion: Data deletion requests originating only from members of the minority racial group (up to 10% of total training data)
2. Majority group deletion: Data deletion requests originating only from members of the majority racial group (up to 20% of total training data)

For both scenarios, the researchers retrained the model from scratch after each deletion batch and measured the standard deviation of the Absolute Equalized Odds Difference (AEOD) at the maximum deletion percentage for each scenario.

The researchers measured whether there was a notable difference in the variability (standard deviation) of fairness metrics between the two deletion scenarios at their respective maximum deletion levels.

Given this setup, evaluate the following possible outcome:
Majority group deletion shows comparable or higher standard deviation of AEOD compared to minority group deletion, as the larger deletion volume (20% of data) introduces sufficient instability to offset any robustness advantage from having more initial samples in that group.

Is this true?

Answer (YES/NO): NO